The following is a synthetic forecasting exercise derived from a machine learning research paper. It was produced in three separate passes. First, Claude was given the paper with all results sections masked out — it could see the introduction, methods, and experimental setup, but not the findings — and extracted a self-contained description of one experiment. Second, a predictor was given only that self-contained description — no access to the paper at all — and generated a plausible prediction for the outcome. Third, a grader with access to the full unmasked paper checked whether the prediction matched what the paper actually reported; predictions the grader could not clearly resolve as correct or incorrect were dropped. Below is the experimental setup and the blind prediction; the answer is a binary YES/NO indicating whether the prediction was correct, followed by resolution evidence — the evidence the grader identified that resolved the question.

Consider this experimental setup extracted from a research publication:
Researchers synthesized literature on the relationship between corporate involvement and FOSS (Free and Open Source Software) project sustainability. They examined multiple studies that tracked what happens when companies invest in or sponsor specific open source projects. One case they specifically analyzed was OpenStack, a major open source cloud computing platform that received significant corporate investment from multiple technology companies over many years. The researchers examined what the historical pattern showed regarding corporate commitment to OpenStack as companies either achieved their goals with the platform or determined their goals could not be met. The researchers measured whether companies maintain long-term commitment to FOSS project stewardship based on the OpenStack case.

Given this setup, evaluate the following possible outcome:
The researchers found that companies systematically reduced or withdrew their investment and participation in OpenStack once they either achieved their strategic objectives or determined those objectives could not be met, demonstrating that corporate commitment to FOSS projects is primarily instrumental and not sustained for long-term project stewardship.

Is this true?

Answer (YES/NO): YES